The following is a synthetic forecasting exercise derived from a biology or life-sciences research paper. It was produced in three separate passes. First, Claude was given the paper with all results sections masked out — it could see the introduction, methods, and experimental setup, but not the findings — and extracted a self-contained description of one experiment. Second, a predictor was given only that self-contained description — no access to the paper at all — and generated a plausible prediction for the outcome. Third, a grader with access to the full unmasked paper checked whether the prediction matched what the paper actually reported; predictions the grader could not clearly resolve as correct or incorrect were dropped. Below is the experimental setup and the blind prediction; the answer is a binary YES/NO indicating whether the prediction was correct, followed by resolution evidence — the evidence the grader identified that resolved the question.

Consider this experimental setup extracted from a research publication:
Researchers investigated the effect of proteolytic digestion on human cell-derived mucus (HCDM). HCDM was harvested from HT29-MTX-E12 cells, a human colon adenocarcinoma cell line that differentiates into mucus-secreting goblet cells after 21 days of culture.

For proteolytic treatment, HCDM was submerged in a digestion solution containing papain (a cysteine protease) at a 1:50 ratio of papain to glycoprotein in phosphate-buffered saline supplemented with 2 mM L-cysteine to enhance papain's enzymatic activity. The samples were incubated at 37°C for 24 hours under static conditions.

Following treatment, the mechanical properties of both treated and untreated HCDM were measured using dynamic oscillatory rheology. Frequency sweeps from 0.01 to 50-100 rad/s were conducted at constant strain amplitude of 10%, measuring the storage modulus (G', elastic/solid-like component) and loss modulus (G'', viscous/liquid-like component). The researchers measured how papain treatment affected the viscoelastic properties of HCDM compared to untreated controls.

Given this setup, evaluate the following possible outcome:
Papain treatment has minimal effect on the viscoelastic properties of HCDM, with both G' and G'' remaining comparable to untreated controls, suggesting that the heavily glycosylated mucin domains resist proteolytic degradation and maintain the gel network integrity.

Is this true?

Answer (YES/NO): NO